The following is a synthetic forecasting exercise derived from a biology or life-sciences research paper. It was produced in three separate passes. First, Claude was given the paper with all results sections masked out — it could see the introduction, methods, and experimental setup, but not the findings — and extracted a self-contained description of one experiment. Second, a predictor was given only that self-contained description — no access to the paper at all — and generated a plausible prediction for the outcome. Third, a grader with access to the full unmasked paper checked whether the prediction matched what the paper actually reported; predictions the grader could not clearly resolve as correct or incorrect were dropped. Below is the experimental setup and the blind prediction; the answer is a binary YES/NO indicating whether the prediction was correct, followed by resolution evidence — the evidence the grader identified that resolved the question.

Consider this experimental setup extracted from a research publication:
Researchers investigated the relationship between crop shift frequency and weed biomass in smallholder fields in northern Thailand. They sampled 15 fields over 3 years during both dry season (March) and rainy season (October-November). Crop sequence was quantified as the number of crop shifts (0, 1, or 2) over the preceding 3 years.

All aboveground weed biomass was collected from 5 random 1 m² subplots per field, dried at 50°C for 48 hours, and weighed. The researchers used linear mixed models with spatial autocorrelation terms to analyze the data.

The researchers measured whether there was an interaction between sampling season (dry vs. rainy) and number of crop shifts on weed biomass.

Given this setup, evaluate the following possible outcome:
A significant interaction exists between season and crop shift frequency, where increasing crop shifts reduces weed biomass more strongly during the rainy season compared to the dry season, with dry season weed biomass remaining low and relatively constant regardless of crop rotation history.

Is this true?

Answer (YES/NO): NO